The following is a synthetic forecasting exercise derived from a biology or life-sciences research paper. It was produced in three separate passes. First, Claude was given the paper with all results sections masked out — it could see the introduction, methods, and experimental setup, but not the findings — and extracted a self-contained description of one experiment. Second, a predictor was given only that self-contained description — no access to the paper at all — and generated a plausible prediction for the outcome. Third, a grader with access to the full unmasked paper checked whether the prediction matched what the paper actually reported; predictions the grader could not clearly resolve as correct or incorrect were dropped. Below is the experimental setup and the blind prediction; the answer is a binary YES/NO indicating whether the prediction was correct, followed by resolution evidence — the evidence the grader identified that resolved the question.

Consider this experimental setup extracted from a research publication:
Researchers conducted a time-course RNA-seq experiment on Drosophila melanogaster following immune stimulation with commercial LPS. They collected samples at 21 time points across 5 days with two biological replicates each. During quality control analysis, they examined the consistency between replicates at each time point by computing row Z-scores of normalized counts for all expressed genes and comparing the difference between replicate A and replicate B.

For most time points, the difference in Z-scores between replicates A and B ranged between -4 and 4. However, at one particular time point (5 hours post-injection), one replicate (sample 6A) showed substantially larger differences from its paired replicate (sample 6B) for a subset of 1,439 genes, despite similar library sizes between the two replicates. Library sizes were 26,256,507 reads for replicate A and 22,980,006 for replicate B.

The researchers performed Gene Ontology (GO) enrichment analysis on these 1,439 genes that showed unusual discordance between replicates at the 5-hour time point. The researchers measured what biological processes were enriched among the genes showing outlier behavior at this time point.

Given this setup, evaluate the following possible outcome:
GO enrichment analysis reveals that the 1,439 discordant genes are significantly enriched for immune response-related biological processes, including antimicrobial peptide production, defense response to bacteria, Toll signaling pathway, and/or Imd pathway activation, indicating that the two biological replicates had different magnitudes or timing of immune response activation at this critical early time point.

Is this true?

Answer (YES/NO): NO